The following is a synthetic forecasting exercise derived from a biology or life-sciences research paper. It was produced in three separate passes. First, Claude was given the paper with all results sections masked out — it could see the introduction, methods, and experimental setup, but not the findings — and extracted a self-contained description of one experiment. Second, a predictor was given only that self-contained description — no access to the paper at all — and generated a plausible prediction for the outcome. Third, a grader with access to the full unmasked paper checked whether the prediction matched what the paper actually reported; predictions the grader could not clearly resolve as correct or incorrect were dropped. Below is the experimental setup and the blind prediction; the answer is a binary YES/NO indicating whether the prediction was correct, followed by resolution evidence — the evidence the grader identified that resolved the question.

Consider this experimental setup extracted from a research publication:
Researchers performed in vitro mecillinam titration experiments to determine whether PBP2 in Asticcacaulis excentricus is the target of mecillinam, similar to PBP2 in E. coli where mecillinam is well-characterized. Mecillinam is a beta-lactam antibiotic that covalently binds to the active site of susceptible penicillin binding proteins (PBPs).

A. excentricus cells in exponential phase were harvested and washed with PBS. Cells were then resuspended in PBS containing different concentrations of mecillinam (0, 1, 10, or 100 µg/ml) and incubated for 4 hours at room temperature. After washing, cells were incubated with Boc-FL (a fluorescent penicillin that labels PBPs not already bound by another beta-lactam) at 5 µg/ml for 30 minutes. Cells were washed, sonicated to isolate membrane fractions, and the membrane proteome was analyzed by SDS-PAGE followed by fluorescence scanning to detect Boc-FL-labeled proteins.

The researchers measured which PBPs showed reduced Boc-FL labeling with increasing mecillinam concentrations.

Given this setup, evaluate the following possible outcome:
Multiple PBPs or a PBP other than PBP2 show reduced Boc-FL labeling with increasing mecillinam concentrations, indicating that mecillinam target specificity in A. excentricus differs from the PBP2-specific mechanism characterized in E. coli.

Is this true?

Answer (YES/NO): NO